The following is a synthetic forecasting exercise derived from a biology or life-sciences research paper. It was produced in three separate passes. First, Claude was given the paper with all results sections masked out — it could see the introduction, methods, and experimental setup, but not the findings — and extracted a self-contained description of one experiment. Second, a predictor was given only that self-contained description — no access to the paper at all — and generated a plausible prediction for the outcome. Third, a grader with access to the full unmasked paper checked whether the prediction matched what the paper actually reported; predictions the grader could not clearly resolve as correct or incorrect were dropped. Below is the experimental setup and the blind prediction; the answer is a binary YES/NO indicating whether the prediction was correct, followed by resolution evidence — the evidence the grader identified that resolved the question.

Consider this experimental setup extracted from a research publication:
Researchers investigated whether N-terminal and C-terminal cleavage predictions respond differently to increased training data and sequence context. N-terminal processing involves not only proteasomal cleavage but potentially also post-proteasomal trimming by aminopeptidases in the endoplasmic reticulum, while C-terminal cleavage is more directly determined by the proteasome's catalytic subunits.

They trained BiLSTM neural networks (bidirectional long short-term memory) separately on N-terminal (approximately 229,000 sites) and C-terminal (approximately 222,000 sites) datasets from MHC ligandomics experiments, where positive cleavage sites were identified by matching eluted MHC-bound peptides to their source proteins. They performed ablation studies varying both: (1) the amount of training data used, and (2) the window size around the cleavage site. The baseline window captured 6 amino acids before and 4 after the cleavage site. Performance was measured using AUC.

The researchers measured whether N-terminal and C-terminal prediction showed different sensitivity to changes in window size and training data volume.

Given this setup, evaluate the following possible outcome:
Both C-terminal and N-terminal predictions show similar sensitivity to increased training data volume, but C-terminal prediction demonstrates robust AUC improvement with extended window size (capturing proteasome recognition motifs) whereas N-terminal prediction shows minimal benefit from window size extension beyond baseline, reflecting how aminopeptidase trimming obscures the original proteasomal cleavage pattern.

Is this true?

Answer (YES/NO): NO